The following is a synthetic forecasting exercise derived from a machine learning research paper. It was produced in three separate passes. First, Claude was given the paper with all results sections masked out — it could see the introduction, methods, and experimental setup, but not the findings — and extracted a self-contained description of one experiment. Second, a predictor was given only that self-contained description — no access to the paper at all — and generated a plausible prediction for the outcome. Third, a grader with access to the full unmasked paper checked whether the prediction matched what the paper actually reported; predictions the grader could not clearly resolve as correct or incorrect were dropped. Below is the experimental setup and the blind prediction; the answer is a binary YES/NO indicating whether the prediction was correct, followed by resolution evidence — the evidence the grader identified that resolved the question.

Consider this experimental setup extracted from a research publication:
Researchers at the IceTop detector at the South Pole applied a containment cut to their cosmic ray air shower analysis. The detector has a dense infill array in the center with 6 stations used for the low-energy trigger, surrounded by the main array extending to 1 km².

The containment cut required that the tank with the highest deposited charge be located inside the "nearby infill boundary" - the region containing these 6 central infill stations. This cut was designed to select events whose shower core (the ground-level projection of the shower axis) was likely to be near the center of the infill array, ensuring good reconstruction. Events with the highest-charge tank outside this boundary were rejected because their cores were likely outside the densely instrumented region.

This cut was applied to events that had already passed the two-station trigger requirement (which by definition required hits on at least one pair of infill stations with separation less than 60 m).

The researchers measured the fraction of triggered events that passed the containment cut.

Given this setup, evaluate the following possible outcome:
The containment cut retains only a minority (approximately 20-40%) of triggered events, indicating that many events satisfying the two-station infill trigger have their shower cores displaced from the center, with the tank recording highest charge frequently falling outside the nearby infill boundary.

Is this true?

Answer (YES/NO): NO